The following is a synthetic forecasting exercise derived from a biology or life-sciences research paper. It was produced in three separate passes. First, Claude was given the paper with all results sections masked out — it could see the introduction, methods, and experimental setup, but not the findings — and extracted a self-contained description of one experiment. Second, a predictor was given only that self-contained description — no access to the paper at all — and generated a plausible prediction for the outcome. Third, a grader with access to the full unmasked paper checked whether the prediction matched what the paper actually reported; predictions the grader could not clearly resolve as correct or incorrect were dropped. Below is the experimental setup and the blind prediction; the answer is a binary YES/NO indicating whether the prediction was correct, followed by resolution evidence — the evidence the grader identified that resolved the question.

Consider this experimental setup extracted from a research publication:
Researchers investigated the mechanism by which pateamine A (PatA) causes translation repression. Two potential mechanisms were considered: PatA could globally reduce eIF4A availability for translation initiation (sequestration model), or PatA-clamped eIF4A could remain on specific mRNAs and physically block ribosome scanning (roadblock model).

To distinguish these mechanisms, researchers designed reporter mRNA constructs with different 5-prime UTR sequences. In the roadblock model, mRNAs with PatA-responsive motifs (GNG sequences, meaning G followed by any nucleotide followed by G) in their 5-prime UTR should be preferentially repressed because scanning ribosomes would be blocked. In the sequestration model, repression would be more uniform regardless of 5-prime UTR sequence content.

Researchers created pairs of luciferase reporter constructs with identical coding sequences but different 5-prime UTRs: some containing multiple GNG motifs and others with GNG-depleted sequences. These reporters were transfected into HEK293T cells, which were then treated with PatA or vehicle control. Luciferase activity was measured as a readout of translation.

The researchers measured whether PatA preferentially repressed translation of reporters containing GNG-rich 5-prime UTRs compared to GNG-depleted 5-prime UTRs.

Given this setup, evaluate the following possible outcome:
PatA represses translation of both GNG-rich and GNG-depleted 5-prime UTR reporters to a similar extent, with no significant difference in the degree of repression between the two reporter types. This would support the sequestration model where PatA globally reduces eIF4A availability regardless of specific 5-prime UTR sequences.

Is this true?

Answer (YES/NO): NO